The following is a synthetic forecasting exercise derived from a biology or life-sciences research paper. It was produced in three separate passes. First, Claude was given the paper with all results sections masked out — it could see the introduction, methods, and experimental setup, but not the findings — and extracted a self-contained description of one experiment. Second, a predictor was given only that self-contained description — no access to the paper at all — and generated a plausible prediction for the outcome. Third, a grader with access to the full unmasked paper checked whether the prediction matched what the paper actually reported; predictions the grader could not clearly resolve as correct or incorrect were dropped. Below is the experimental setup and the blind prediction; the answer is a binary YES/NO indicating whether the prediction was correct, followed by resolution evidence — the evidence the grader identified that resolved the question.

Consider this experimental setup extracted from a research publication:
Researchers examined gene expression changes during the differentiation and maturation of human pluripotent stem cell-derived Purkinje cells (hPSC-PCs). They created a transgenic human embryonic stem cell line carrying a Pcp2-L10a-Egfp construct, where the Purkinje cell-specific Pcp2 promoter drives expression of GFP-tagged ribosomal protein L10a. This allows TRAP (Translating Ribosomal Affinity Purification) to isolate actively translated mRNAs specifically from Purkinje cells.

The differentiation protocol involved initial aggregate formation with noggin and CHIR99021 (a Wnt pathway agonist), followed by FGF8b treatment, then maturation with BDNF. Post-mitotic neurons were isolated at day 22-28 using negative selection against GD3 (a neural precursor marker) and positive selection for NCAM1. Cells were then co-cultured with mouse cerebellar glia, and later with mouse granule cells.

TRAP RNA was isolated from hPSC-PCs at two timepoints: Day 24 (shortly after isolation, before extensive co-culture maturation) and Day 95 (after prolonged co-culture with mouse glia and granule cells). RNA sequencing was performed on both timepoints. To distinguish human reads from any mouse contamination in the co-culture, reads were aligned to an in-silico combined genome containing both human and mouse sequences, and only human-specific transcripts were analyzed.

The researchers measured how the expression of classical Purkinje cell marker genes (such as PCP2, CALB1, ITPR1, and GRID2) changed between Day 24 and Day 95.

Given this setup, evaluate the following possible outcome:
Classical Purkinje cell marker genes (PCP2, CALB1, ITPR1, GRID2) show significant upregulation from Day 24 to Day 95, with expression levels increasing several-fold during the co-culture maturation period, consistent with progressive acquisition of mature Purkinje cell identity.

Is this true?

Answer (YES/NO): YES